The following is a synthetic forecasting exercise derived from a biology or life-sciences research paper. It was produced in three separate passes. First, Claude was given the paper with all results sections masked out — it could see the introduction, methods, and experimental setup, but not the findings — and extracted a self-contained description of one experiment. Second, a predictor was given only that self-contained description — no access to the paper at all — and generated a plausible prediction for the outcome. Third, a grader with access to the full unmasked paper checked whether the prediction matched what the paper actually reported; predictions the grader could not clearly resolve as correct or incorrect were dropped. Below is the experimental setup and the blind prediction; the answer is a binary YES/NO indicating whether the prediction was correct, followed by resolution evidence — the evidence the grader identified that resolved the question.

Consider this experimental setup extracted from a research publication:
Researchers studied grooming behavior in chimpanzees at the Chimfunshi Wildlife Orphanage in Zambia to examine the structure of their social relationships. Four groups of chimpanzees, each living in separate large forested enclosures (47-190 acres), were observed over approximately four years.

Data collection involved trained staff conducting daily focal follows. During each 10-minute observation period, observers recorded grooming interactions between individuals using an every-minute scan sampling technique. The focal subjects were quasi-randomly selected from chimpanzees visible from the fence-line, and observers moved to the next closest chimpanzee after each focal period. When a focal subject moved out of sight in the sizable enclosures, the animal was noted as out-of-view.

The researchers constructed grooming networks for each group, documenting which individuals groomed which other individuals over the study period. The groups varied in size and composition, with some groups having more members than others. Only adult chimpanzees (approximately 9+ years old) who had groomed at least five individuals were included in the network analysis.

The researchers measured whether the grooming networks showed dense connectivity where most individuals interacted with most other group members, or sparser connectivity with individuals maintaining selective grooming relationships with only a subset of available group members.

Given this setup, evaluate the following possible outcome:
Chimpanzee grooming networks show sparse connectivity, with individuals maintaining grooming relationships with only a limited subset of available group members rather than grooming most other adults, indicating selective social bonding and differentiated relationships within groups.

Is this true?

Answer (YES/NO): NO